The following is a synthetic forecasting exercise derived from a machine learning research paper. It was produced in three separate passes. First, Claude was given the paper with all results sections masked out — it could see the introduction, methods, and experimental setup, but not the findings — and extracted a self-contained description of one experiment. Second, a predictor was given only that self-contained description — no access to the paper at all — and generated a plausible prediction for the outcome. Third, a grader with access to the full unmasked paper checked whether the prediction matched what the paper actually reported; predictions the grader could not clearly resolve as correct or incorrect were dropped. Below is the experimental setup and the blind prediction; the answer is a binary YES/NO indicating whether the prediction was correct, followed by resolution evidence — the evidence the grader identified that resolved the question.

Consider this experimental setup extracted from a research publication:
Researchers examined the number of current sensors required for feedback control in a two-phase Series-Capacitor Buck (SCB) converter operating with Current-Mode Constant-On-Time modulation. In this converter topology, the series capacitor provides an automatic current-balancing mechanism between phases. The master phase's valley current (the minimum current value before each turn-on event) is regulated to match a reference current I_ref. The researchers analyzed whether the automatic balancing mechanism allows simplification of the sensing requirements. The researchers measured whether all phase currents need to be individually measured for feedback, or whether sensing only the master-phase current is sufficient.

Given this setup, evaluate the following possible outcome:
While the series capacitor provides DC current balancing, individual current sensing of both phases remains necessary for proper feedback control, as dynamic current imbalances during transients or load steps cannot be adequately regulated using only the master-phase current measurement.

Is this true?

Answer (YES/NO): NO